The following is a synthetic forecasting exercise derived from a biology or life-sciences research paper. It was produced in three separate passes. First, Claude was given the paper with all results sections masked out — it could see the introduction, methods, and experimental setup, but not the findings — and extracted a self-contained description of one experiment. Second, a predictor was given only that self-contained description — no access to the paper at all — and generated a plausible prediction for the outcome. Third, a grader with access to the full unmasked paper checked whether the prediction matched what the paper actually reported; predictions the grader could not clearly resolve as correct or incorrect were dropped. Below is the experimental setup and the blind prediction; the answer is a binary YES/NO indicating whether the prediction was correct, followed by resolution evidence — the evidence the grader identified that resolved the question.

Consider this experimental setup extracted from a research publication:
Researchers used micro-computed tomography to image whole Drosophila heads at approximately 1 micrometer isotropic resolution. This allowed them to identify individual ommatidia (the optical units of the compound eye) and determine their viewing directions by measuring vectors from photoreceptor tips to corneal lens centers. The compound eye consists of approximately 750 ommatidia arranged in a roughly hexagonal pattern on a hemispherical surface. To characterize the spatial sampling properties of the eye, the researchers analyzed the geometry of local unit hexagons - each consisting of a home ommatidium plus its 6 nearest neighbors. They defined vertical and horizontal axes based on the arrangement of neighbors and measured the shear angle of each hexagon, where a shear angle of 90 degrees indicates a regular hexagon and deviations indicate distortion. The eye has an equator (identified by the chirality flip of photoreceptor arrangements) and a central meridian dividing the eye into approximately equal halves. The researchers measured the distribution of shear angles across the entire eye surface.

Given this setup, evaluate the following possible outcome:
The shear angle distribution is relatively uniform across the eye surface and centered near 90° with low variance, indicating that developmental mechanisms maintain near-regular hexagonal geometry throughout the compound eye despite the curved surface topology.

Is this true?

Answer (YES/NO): NO